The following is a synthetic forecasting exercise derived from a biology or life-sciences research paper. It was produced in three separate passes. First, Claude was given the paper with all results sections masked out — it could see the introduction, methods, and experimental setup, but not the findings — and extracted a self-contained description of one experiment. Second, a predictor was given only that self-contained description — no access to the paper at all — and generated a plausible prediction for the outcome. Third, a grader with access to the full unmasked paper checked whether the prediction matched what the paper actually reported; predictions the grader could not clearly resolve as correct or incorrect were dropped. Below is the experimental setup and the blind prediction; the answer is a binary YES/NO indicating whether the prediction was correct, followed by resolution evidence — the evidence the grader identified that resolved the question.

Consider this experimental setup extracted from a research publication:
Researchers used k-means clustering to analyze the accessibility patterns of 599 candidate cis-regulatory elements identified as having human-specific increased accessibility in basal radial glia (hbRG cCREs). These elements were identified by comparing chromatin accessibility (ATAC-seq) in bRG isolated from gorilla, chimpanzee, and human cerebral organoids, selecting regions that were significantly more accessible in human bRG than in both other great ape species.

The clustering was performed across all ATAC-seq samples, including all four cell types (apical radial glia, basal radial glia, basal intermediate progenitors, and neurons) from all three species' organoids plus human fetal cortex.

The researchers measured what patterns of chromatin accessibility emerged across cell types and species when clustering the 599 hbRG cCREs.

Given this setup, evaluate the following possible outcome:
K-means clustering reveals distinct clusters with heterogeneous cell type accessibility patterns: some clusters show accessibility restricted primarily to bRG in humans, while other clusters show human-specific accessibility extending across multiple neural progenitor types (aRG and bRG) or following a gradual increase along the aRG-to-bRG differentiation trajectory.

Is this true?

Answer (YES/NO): NO